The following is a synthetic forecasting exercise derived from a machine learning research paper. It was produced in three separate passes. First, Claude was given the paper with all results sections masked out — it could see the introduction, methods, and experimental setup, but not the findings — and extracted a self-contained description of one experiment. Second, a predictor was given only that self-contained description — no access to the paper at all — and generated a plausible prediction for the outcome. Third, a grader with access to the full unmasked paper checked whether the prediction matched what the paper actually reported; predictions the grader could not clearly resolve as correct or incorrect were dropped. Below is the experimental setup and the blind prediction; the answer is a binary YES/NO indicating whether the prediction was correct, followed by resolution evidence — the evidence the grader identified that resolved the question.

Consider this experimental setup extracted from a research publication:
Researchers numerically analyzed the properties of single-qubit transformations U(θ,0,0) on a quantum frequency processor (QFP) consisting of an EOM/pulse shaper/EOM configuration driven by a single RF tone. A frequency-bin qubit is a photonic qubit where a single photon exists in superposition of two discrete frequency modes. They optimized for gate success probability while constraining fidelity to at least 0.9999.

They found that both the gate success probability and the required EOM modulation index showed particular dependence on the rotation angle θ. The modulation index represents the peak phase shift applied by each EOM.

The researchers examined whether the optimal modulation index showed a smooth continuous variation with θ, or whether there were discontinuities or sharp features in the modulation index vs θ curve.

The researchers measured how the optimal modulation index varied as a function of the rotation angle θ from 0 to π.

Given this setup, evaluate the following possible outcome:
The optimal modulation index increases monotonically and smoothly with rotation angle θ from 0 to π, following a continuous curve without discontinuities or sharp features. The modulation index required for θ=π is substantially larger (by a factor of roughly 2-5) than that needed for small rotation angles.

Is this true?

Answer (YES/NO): NO